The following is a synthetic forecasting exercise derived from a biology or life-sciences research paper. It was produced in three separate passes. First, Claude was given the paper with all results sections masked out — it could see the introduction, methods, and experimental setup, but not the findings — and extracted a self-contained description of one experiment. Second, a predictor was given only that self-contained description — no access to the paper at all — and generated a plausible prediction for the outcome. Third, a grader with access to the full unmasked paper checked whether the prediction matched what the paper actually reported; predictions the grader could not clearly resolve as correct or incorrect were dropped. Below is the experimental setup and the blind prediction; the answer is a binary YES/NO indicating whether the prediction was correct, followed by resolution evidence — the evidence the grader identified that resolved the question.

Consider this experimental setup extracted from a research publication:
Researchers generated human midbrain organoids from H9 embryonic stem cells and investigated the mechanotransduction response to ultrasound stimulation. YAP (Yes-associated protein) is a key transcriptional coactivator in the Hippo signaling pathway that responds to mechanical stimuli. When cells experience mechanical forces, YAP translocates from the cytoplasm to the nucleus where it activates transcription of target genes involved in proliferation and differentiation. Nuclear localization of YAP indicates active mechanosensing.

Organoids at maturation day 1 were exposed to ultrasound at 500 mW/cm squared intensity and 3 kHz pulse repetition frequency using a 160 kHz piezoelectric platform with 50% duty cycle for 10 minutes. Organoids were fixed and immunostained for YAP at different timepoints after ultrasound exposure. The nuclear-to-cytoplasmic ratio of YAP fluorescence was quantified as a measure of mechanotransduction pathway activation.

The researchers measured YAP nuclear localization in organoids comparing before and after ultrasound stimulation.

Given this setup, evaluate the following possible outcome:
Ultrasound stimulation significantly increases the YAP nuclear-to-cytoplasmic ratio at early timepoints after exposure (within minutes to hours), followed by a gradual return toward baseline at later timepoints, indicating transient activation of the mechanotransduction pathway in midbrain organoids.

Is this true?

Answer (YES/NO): NO